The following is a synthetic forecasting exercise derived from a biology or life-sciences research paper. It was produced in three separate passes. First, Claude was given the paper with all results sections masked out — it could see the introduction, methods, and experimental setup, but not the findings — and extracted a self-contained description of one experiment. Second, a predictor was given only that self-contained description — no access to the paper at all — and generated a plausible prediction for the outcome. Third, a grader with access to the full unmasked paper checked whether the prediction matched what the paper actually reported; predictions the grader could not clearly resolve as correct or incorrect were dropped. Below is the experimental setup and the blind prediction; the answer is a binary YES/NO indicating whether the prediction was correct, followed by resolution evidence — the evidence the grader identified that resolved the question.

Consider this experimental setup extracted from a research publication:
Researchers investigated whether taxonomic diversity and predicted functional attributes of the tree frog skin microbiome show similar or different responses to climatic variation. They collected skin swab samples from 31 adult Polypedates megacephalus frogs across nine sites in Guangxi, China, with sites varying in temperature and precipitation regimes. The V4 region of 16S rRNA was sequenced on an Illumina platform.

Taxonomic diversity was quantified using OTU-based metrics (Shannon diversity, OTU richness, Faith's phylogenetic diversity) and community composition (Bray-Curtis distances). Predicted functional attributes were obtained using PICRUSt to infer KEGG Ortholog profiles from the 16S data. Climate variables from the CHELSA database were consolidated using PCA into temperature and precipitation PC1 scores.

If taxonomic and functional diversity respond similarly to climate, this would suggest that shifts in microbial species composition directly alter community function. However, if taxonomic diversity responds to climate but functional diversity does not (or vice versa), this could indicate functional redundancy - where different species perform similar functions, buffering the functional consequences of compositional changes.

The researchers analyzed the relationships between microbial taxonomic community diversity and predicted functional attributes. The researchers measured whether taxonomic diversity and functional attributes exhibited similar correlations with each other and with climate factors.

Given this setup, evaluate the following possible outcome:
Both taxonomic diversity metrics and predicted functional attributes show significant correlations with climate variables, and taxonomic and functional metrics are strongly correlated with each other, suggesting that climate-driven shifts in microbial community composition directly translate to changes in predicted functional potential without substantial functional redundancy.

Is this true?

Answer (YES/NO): YES